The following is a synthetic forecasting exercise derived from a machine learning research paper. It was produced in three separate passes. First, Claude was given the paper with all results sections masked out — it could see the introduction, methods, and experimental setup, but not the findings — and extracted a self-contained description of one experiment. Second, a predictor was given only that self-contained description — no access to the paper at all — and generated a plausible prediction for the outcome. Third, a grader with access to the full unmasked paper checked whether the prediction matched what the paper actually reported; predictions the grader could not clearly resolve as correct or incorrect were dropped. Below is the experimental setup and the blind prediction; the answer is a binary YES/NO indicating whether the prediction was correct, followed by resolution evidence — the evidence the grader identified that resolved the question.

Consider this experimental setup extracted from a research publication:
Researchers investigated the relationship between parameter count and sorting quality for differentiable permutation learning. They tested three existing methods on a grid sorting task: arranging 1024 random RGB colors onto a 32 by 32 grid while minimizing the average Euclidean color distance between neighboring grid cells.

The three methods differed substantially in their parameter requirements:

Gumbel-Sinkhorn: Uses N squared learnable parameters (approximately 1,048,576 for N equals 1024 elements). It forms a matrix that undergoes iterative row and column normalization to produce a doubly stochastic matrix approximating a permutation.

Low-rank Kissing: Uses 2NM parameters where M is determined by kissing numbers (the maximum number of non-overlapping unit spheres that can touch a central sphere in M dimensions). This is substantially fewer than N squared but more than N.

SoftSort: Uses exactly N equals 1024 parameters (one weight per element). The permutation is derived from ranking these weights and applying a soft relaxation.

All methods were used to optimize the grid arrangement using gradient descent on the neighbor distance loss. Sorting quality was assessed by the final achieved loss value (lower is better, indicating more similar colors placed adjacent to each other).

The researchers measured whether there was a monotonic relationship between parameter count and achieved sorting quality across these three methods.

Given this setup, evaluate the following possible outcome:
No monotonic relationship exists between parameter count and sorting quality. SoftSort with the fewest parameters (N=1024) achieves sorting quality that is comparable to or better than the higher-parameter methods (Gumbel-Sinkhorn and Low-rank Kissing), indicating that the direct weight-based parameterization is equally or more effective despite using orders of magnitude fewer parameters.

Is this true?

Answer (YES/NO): NO